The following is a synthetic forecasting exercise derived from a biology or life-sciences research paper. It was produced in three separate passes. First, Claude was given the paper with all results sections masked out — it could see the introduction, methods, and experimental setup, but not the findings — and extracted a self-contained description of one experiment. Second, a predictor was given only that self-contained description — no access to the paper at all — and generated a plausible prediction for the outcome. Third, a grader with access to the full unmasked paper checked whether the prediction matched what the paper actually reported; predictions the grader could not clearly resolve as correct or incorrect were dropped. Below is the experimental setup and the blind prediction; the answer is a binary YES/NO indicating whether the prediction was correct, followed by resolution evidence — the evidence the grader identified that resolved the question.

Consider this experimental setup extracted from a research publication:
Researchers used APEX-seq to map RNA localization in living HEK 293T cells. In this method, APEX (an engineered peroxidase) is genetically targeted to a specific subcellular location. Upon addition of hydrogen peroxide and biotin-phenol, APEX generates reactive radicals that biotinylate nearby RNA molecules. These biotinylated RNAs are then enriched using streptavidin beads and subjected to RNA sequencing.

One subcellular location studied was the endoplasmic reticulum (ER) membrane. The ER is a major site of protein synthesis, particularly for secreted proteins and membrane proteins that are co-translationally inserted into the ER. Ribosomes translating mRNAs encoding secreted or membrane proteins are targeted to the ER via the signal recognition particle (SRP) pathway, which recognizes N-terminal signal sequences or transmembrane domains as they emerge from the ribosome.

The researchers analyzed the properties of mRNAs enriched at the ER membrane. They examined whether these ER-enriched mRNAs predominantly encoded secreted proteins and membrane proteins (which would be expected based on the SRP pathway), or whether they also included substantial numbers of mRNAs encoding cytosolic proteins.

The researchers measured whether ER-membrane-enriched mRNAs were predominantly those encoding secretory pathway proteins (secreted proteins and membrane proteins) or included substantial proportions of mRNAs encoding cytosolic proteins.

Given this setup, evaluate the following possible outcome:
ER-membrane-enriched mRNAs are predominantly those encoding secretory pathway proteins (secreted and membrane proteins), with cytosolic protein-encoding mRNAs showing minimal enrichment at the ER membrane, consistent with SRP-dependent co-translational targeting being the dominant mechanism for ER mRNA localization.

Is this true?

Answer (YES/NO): YES